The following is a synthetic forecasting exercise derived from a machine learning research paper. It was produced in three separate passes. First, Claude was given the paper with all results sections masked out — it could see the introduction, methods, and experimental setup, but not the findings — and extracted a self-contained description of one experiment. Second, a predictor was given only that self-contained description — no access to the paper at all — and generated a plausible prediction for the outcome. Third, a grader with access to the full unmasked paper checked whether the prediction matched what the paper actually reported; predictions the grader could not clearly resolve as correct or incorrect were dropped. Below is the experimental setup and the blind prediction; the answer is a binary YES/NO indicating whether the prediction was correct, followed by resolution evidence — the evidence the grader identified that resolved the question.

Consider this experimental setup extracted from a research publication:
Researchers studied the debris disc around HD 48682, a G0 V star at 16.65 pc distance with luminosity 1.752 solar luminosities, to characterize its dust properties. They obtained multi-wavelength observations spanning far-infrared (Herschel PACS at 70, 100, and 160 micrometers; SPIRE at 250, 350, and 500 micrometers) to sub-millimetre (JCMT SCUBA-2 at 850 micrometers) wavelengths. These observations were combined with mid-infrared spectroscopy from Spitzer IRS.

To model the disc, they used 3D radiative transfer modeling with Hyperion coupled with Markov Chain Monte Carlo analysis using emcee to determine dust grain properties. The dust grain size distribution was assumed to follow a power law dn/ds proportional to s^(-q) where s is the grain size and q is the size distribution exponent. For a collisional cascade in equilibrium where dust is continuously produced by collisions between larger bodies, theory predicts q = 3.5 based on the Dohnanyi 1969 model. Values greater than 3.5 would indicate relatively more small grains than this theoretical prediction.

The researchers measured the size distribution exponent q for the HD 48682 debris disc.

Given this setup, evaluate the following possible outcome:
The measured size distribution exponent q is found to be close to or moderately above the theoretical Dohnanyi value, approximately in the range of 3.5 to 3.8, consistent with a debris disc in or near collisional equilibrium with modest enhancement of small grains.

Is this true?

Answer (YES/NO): YES